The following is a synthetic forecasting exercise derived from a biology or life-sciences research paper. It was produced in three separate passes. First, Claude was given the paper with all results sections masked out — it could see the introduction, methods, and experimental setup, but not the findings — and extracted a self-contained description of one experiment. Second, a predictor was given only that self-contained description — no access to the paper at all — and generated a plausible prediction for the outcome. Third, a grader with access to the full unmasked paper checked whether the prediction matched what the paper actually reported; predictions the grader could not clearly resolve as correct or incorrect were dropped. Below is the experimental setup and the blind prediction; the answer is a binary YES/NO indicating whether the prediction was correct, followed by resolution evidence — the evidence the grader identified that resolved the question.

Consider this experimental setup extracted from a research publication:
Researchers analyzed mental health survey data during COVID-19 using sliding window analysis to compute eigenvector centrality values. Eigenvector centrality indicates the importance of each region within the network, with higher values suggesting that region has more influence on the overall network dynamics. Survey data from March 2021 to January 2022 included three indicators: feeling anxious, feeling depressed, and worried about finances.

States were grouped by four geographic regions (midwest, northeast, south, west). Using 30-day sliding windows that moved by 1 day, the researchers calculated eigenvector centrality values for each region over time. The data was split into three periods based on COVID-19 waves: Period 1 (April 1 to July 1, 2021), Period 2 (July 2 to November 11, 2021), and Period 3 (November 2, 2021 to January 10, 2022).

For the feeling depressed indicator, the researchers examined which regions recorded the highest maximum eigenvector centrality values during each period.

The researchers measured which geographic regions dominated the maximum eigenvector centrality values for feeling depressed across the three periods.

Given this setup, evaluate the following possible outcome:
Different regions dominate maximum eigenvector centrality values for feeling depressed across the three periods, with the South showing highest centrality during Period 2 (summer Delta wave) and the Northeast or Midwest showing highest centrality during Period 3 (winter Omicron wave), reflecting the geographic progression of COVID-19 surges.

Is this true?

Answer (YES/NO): NO